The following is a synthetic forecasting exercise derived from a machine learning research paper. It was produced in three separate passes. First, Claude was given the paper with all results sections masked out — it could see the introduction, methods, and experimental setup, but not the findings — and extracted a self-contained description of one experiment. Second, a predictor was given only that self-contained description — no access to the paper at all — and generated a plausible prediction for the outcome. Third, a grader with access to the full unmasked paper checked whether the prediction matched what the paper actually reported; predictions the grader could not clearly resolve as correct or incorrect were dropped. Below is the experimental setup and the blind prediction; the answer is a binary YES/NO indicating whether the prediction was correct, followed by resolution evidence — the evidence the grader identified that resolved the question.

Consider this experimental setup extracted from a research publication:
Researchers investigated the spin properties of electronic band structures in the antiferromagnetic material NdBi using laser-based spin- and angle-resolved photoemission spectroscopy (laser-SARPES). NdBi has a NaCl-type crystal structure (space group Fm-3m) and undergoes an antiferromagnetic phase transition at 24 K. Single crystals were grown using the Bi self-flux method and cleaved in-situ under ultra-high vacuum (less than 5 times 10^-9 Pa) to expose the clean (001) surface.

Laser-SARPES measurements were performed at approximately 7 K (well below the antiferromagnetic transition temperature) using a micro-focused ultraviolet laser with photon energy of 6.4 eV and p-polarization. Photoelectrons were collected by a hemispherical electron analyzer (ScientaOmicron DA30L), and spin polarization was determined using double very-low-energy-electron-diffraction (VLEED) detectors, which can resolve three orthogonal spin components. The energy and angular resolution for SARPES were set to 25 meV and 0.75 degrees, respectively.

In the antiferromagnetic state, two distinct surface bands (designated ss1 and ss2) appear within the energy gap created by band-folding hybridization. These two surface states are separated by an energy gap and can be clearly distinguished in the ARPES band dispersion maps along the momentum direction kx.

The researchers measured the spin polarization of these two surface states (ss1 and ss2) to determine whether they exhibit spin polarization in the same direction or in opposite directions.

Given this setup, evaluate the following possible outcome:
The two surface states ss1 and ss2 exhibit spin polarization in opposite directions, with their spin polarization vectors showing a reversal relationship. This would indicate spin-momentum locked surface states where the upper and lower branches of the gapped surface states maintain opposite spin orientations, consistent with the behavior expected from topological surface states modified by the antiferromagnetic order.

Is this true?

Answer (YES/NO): YES